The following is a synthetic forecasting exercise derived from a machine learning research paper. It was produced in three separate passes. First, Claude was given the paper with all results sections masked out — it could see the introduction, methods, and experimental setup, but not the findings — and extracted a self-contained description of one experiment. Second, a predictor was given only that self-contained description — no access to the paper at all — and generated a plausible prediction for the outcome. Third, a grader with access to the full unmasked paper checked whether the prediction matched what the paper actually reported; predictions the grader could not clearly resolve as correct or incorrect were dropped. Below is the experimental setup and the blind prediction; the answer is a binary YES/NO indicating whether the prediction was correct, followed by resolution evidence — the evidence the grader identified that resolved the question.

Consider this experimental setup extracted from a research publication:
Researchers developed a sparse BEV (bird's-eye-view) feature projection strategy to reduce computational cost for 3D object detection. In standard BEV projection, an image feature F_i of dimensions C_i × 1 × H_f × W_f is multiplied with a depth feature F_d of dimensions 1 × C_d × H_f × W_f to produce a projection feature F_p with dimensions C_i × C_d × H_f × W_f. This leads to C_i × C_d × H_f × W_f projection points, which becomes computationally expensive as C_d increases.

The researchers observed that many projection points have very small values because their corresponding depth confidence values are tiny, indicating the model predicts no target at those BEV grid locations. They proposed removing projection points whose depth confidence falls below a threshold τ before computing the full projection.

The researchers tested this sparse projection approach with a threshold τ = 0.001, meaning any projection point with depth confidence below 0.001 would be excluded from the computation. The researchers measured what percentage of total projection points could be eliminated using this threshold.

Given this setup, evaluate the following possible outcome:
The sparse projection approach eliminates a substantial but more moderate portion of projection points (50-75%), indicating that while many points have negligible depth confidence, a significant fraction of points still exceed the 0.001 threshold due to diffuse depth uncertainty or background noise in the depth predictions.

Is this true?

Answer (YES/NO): NO